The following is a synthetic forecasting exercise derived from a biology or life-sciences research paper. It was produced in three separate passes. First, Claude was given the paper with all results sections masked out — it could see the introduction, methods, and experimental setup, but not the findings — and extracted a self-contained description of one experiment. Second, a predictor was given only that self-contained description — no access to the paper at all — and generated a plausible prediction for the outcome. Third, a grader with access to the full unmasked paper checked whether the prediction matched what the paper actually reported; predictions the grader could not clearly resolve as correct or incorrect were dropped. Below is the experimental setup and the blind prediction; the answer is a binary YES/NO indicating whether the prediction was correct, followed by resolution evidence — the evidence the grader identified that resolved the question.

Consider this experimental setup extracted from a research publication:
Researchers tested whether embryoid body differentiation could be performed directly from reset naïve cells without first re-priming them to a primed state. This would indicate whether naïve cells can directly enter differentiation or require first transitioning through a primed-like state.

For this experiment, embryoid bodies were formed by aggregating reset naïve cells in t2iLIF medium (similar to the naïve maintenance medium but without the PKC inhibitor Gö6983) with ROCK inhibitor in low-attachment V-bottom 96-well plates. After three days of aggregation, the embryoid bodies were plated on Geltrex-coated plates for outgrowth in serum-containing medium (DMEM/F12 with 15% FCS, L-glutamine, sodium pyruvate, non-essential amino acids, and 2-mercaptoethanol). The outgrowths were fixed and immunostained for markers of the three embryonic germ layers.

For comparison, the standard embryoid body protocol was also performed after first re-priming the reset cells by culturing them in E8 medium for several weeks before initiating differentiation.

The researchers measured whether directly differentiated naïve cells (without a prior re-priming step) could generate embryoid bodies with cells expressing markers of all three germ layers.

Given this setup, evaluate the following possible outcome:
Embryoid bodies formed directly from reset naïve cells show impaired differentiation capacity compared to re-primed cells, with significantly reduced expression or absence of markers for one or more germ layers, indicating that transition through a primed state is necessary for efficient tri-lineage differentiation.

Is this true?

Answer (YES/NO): YES